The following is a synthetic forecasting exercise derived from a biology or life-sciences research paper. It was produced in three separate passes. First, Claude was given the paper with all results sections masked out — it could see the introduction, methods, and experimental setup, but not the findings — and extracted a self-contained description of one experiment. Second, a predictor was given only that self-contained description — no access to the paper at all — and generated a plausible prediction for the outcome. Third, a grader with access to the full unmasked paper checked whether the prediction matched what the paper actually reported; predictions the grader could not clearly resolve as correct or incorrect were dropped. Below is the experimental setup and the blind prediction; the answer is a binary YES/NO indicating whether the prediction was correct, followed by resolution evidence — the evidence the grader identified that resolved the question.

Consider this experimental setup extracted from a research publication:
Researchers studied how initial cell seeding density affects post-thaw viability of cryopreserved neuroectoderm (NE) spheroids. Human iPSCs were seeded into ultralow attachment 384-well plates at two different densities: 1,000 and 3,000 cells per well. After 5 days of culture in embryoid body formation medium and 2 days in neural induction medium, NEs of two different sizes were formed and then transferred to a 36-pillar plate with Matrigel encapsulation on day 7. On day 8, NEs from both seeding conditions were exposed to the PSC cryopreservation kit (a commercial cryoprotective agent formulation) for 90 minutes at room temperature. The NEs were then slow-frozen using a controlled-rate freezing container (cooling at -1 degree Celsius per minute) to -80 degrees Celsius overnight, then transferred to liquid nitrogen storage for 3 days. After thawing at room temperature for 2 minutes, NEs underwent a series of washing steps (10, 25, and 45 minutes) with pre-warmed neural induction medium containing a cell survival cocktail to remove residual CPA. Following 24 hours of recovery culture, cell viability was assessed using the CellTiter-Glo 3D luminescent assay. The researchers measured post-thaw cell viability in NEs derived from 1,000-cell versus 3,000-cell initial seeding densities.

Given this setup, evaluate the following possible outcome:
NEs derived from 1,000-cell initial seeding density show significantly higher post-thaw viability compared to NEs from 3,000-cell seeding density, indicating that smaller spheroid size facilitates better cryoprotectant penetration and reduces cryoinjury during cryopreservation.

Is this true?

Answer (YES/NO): YES